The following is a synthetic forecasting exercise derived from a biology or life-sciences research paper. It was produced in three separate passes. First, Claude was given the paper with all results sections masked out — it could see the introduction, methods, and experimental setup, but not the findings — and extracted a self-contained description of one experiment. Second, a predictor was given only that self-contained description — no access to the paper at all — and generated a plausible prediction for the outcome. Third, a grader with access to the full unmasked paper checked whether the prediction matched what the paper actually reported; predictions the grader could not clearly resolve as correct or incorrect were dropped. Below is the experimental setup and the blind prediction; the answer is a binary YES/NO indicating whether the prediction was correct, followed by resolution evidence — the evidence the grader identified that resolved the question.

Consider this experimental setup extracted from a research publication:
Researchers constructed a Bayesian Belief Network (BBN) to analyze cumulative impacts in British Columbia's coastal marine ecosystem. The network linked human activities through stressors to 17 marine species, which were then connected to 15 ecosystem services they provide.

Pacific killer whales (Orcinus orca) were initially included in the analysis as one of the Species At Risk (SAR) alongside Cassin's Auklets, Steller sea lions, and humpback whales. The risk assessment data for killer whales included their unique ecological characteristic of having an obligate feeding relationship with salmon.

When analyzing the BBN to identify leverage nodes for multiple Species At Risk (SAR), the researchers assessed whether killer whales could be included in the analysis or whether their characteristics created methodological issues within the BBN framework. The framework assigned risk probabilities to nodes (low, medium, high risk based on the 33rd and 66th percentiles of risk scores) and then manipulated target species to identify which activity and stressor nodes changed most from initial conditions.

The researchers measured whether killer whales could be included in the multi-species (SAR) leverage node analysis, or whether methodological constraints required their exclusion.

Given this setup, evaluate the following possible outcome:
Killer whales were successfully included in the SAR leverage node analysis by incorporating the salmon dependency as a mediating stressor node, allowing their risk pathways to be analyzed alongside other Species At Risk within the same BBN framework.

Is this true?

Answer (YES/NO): NO